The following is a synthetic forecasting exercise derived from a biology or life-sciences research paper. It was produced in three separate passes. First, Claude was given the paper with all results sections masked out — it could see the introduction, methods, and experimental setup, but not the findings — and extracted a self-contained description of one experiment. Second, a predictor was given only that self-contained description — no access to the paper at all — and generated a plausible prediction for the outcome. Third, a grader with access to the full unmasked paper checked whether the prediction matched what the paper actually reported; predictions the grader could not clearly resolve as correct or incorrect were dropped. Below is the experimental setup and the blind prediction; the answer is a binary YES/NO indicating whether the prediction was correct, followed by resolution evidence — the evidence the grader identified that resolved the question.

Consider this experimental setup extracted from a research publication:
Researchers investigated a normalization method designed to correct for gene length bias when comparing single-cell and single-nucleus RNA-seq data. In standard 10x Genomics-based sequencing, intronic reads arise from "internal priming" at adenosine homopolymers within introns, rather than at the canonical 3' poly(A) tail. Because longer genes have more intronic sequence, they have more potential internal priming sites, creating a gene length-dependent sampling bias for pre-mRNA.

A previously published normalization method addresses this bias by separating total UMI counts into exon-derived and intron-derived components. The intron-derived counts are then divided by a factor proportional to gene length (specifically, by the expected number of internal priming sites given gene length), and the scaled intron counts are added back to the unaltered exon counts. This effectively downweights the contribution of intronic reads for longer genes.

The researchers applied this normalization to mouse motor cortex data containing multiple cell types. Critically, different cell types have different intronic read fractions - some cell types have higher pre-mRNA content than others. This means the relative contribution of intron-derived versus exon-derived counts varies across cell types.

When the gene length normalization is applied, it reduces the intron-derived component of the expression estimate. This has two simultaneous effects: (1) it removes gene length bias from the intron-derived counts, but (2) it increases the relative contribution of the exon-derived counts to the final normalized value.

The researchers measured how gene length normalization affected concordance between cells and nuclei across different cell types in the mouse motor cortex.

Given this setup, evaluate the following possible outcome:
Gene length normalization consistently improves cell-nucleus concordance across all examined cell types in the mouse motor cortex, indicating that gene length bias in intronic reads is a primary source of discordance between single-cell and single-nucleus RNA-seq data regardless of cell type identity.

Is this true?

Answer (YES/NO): NO